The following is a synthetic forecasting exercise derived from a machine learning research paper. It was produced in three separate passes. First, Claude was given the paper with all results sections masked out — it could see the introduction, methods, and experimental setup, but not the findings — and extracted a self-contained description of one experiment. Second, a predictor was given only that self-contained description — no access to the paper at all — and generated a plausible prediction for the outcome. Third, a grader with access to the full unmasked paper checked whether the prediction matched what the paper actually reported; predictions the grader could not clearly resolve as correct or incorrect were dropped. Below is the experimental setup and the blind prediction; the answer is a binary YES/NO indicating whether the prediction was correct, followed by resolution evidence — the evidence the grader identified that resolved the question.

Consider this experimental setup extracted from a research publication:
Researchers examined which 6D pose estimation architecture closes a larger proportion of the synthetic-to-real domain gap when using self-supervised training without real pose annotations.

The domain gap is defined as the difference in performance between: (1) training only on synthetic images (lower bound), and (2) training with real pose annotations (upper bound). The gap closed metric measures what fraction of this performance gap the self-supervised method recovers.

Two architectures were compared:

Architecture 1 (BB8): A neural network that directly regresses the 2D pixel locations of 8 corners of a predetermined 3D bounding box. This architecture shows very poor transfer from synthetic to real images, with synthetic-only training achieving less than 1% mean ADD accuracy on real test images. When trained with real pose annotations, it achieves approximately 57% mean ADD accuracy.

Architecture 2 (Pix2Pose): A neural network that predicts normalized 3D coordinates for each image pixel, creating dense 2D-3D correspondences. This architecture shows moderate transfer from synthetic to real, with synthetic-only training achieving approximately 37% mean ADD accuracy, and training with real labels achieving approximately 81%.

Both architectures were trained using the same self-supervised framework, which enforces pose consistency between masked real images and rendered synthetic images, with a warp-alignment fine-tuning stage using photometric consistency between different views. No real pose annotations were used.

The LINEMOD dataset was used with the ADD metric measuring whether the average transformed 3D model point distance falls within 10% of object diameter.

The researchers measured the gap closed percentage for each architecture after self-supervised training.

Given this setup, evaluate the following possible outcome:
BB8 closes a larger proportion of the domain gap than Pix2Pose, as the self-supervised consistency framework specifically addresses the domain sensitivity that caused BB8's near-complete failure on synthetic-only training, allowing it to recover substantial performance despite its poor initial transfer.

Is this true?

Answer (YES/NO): YES